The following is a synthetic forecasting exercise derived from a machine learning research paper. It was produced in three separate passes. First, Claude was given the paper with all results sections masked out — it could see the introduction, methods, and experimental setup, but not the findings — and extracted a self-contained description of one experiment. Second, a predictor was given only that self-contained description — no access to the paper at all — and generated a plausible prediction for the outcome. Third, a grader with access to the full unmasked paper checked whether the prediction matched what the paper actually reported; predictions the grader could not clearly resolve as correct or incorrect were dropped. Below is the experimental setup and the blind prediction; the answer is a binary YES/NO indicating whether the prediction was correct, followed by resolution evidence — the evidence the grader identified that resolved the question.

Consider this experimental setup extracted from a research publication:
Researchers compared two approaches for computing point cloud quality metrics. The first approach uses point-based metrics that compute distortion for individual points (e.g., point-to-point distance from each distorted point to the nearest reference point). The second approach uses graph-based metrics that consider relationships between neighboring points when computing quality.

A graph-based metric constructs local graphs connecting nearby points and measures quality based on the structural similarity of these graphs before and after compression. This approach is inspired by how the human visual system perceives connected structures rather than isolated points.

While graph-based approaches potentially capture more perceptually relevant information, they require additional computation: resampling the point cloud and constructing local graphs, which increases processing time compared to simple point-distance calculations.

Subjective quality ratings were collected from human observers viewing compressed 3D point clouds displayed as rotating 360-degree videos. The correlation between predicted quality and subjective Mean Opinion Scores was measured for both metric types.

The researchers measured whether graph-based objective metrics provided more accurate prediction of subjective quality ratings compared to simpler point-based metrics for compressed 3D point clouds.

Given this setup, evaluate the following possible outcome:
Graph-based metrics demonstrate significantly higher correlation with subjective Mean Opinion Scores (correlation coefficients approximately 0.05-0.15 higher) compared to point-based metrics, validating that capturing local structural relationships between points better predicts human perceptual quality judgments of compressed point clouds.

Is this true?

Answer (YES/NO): NO